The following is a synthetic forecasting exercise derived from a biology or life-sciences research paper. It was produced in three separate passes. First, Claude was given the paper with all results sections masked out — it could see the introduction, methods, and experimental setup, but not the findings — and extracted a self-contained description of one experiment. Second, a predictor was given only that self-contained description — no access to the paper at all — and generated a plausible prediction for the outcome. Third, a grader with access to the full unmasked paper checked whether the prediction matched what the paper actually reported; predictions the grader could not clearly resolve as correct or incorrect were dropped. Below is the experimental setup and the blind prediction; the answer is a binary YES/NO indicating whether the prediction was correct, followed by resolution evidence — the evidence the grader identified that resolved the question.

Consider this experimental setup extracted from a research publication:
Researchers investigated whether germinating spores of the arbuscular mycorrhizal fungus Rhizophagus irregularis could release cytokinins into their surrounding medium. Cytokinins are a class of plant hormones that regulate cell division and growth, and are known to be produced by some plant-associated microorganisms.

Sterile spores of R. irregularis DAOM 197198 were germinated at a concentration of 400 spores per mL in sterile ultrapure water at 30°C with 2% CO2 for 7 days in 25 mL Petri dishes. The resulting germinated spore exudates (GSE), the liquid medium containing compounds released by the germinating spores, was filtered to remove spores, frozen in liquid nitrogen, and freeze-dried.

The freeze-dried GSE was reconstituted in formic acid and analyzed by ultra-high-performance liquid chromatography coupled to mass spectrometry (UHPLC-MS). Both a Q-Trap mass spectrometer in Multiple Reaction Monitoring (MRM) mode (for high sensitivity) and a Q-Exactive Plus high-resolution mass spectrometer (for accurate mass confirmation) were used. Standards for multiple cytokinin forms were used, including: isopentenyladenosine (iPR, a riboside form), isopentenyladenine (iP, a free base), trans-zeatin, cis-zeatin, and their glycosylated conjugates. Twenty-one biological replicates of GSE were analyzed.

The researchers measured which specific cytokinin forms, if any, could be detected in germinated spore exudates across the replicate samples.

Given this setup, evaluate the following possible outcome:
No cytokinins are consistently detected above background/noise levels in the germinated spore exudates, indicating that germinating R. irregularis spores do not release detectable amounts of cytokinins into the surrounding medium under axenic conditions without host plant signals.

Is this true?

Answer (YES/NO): NO